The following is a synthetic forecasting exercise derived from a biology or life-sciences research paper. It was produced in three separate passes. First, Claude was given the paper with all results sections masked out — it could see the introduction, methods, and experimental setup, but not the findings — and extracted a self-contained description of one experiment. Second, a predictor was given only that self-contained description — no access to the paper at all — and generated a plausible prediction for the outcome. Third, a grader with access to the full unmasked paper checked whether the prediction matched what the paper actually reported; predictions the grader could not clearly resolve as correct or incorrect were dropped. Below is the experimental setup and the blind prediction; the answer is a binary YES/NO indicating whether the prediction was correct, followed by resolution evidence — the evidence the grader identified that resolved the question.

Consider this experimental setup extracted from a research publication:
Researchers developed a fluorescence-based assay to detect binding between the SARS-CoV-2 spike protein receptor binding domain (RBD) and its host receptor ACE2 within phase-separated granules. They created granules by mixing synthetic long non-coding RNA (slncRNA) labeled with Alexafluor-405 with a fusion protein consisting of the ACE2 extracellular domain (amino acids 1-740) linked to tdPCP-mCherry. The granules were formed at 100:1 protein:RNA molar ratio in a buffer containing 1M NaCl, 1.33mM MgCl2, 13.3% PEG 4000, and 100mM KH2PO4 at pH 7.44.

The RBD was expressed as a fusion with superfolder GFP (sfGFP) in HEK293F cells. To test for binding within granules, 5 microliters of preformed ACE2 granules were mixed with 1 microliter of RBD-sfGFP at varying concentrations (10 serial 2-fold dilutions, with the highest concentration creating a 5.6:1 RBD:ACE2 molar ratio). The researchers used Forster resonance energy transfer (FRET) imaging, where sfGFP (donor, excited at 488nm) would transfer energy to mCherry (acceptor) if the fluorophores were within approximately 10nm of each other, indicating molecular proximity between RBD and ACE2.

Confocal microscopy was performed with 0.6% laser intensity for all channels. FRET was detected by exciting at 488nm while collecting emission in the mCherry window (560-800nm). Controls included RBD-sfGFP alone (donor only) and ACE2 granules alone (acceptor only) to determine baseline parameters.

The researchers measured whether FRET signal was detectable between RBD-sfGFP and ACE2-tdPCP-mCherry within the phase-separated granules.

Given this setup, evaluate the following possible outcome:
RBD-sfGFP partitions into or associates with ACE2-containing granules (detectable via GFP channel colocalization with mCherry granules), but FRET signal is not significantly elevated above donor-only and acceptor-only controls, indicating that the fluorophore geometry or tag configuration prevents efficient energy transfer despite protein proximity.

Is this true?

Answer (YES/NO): NO